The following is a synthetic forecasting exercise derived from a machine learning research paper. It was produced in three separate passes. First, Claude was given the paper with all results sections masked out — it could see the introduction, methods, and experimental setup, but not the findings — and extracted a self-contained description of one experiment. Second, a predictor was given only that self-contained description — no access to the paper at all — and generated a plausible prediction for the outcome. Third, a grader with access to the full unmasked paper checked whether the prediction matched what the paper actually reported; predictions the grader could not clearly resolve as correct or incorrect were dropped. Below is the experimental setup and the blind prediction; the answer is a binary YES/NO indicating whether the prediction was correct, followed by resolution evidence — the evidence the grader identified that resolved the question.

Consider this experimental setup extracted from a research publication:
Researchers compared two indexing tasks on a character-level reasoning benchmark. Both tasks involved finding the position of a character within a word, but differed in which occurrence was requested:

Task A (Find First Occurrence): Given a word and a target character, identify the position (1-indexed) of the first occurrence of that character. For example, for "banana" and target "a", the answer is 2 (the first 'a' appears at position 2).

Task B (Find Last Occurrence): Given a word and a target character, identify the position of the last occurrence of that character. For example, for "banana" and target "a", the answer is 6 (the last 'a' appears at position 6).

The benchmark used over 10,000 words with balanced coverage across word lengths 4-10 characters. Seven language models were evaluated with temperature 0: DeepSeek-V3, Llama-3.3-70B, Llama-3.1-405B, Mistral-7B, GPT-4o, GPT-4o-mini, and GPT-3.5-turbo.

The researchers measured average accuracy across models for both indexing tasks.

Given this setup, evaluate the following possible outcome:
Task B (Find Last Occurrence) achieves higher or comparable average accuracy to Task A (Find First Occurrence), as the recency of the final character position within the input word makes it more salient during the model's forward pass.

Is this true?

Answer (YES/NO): NO